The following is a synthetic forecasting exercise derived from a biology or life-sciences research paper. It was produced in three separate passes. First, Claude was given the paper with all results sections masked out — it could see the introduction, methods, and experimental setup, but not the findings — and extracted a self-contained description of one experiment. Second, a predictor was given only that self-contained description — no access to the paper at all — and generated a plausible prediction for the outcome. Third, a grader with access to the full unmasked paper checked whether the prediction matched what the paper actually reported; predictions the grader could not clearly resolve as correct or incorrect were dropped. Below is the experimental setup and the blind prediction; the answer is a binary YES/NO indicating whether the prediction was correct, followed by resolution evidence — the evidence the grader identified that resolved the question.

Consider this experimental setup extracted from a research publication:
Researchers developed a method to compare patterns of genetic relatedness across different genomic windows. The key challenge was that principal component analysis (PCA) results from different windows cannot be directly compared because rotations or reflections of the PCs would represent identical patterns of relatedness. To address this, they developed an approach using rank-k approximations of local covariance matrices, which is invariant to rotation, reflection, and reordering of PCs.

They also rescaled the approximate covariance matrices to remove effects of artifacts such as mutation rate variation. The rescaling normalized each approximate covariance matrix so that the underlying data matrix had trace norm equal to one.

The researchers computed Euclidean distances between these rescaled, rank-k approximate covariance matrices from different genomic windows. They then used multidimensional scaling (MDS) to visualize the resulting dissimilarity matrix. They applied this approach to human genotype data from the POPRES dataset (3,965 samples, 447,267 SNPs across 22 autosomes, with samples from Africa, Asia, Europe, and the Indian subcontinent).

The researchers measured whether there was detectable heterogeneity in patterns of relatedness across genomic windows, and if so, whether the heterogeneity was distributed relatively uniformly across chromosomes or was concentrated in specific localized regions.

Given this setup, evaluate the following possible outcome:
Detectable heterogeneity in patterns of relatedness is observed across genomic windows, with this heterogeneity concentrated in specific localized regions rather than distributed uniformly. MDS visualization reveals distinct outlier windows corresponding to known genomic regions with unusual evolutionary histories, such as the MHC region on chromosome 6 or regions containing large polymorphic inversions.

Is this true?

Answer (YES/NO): YES